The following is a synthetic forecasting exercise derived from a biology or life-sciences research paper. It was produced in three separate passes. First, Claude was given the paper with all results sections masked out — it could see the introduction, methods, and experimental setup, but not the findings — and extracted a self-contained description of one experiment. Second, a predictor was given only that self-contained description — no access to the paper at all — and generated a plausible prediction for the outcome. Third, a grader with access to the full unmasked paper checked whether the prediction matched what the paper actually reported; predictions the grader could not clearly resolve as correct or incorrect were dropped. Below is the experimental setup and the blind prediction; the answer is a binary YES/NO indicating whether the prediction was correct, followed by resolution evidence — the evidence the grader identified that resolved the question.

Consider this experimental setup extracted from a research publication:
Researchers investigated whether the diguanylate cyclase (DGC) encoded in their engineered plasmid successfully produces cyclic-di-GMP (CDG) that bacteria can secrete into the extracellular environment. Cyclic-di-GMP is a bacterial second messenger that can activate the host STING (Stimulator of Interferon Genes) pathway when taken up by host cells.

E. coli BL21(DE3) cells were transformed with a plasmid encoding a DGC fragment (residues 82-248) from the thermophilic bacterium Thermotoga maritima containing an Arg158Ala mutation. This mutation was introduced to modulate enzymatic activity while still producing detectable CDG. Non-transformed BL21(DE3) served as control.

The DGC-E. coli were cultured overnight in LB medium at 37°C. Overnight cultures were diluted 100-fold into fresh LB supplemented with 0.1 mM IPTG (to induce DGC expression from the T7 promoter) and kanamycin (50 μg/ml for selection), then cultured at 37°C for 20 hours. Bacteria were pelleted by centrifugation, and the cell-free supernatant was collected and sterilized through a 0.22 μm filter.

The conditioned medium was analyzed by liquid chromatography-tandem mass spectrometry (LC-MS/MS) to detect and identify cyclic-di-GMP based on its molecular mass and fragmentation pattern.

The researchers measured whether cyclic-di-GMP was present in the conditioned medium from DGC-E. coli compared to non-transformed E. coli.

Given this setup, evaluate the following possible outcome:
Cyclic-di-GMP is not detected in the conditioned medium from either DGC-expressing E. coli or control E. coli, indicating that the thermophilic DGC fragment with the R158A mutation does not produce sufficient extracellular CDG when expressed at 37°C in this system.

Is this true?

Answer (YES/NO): NO